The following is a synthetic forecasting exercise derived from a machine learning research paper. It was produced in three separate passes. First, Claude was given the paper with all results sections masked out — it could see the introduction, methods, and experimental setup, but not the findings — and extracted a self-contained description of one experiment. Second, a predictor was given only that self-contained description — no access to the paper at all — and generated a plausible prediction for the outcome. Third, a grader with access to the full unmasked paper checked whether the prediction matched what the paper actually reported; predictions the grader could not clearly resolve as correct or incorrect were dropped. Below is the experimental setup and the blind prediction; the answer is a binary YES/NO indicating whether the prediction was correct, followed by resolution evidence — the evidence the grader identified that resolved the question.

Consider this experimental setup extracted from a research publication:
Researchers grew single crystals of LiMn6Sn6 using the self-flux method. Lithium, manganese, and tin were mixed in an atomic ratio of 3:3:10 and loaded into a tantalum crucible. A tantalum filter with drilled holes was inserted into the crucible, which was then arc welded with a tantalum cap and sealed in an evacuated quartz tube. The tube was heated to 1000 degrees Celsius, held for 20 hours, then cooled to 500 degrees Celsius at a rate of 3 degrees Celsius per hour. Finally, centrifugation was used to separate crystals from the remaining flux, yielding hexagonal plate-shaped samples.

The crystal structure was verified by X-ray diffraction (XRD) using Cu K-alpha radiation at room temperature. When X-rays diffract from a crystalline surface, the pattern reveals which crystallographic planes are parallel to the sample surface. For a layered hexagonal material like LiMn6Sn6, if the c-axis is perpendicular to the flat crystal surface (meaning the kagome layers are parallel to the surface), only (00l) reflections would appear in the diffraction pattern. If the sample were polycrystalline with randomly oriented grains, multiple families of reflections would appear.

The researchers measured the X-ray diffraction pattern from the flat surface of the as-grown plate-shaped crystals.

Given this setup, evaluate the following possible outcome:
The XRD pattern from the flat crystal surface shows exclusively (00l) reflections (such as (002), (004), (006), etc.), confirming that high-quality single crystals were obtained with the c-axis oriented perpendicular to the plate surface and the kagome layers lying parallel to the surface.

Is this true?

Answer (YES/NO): YES